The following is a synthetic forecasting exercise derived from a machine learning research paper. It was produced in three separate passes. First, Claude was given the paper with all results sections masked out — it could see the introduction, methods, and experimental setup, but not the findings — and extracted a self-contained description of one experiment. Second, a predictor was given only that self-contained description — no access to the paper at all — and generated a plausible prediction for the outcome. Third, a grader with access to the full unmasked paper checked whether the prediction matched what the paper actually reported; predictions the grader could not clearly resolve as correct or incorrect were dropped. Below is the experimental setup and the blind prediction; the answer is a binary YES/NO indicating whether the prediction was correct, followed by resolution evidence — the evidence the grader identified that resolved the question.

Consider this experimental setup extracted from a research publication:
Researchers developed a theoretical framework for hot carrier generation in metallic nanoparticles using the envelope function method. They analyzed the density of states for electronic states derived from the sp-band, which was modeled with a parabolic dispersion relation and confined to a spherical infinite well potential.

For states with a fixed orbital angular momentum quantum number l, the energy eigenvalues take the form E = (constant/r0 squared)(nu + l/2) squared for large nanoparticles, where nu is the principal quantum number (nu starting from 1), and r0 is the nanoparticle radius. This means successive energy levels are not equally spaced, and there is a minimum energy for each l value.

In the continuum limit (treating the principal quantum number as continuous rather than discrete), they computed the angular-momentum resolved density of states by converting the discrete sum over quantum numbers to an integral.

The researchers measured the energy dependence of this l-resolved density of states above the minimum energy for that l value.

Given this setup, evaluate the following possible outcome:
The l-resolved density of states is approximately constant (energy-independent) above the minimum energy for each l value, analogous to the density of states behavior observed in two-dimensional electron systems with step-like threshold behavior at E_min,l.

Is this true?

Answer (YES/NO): NO